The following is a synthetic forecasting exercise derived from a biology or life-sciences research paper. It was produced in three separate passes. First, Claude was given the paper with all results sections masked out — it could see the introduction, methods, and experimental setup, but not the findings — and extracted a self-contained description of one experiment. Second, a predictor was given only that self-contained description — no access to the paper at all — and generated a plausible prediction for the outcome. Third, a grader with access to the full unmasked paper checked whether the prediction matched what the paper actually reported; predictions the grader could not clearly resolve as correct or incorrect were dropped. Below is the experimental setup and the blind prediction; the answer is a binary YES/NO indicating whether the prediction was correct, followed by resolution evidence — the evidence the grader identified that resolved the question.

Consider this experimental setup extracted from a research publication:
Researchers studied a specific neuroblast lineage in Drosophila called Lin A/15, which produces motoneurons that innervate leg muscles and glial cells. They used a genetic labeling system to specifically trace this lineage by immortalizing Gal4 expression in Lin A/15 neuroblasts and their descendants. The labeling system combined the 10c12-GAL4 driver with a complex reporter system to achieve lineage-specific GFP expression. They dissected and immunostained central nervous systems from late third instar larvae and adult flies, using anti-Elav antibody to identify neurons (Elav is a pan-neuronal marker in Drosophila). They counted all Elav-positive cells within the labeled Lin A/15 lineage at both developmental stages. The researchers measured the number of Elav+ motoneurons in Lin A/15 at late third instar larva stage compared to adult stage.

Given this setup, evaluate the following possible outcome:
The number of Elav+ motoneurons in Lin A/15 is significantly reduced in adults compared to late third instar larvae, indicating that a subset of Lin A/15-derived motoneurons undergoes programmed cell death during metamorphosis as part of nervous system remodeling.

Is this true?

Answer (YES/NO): YES